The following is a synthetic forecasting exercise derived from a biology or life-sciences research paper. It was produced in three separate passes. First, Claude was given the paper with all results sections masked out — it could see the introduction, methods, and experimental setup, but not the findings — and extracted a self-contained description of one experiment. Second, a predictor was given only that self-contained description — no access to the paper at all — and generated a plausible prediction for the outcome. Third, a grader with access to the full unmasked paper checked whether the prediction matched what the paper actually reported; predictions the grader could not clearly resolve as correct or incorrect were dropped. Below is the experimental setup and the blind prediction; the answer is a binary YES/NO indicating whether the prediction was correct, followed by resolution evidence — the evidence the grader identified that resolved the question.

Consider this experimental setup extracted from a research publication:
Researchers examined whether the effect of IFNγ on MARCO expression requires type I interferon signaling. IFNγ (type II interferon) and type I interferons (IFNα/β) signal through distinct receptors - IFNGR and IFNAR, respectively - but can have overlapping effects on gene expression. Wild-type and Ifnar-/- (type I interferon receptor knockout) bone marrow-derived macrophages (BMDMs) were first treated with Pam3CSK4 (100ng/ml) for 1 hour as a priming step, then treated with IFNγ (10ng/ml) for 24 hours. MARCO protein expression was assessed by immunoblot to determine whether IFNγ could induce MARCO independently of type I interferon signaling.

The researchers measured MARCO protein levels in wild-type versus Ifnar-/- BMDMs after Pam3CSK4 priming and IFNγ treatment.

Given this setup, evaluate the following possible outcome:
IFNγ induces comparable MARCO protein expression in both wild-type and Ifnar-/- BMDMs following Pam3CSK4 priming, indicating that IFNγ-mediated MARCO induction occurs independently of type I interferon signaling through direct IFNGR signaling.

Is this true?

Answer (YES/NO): NO